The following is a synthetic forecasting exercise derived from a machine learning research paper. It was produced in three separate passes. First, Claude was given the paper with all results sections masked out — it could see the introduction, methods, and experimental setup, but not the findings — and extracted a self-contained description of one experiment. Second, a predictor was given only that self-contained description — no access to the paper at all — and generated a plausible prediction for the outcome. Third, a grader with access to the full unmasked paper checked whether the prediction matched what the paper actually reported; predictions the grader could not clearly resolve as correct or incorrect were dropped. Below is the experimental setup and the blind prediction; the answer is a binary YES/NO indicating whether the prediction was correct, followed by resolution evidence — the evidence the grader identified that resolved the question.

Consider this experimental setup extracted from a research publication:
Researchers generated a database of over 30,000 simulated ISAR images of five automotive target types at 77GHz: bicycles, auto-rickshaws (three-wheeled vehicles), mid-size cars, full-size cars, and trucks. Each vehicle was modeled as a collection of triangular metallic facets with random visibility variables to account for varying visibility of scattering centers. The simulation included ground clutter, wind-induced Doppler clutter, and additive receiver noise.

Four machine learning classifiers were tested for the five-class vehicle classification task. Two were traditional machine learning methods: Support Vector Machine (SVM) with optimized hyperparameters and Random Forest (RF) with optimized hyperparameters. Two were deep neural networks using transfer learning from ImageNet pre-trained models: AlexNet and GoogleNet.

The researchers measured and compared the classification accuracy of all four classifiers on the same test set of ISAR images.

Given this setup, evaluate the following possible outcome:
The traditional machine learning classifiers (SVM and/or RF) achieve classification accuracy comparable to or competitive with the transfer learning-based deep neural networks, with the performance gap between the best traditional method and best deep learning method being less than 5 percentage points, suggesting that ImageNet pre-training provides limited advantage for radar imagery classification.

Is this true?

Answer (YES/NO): NO